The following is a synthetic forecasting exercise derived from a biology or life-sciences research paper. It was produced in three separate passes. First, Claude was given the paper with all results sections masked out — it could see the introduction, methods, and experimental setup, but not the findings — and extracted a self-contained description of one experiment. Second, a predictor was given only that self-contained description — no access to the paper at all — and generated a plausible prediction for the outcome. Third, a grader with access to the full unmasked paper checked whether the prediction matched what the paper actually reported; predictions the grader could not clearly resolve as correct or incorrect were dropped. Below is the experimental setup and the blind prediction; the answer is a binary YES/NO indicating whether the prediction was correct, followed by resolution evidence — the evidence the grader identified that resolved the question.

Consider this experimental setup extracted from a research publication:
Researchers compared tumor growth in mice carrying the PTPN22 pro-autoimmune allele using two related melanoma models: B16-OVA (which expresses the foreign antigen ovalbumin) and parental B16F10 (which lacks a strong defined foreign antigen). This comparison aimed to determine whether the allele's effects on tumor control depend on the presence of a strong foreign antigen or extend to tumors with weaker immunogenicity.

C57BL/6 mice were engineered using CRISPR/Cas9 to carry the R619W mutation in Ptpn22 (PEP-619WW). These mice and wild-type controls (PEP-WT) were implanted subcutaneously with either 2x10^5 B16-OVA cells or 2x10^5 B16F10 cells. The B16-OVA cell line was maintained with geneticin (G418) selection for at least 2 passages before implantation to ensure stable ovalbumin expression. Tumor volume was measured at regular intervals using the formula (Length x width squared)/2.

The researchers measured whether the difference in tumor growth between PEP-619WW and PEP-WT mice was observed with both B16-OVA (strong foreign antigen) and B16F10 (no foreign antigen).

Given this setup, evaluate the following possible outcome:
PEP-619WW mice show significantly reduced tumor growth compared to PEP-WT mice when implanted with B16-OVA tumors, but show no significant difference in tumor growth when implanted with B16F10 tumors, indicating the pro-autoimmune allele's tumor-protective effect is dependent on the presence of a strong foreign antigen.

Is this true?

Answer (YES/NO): YES